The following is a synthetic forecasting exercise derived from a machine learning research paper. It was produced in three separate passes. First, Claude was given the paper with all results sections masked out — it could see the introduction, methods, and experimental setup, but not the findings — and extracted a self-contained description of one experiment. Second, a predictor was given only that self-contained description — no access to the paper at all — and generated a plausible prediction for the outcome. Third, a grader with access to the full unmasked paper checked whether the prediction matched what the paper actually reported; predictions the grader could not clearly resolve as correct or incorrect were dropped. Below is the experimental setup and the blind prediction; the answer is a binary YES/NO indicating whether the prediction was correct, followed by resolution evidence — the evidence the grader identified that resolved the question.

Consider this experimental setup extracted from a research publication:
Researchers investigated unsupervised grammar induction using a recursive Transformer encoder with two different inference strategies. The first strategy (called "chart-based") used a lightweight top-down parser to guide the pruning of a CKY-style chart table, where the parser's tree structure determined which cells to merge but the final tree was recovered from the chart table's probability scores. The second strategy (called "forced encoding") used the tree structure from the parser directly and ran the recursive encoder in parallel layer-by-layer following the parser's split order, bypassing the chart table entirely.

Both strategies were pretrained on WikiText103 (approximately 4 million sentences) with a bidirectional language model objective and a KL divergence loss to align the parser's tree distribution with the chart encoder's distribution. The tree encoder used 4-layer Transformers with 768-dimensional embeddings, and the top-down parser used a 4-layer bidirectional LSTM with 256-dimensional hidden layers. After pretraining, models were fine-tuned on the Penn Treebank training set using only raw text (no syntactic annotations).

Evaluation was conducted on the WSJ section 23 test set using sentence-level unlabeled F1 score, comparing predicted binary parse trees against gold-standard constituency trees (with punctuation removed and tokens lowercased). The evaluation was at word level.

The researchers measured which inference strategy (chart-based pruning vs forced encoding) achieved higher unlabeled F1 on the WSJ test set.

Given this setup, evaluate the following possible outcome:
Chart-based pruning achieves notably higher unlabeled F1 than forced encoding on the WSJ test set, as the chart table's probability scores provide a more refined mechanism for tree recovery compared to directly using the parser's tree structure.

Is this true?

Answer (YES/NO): NO